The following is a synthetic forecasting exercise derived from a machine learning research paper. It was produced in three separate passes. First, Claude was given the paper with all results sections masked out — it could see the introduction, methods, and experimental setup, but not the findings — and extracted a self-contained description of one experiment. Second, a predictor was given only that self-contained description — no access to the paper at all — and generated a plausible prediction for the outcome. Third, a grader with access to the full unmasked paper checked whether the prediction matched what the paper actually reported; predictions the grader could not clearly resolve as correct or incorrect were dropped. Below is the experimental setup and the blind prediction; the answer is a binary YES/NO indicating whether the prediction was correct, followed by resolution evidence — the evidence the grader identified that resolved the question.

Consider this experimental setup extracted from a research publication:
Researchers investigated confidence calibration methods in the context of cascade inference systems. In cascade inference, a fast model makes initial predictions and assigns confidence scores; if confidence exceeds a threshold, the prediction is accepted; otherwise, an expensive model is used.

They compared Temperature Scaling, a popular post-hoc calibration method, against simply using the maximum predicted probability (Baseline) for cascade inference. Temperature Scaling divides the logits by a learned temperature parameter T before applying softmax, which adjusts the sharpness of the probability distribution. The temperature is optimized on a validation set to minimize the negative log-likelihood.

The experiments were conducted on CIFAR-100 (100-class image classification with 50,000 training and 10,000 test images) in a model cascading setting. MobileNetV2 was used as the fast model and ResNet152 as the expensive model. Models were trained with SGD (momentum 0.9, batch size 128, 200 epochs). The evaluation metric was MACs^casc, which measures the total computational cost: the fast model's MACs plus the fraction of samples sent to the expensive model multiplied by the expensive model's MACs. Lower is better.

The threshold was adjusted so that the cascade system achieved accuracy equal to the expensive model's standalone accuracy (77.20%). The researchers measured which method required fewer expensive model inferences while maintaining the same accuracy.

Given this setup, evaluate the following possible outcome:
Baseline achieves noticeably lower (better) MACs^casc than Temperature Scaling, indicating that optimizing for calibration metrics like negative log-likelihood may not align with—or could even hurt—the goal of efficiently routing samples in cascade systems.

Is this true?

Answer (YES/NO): NO